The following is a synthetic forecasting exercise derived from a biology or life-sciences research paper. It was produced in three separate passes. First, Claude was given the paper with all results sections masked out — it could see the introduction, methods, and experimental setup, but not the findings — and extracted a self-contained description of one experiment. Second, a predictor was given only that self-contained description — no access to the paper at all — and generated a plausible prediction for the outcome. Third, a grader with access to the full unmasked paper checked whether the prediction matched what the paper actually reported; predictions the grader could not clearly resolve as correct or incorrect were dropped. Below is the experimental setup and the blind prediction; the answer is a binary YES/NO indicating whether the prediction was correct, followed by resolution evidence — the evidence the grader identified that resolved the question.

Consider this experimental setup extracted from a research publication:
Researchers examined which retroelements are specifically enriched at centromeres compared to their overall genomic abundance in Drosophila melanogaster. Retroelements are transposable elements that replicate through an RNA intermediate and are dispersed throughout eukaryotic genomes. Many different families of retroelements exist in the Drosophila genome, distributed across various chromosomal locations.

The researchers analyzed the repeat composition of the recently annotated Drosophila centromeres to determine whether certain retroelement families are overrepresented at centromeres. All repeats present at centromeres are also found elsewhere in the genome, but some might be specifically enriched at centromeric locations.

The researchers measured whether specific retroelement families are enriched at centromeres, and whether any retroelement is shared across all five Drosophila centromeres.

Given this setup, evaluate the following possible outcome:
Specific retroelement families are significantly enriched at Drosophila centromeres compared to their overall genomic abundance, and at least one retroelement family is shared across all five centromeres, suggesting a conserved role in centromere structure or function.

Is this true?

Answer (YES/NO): YES